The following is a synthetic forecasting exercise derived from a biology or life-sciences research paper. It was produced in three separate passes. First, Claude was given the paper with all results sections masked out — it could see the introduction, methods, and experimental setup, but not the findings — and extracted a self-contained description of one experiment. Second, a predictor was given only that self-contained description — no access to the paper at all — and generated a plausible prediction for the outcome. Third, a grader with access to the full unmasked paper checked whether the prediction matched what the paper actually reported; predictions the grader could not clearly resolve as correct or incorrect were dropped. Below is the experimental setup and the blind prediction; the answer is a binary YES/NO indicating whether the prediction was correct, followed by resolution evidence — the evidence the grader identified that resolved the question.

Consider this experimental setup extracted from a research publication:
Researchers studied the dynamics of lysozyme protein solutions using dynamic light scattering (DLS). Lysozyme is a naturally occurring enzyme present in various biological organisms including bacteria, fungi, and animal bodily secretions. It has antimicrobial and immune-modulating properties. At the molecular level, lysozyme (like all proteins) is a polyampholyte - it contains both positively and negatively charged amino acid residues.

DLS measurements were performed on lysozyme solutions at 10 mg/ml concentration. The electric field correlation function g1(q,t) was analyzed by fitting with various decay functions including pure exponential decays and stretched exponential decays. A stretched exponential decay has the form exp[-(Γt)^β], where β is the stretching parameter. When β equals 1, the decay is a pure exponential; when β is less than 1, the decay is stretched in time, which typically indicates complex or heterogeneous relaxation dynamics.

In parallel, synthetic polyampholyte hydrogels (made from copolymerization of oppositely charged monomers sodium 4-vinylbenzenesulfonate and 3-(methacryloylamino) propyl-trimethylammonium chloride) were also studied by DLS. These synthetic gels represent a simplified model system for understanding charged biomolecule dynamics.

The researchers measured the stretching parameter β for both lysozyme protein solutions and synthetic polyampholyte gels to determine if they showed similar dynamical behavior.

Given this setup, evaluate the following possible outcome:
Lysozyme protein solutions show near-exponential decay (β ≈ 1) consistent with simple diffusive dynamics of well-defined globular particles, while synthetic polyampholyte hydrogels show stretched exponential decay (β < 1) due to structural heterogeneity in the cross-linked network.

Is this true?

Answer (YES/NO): NO